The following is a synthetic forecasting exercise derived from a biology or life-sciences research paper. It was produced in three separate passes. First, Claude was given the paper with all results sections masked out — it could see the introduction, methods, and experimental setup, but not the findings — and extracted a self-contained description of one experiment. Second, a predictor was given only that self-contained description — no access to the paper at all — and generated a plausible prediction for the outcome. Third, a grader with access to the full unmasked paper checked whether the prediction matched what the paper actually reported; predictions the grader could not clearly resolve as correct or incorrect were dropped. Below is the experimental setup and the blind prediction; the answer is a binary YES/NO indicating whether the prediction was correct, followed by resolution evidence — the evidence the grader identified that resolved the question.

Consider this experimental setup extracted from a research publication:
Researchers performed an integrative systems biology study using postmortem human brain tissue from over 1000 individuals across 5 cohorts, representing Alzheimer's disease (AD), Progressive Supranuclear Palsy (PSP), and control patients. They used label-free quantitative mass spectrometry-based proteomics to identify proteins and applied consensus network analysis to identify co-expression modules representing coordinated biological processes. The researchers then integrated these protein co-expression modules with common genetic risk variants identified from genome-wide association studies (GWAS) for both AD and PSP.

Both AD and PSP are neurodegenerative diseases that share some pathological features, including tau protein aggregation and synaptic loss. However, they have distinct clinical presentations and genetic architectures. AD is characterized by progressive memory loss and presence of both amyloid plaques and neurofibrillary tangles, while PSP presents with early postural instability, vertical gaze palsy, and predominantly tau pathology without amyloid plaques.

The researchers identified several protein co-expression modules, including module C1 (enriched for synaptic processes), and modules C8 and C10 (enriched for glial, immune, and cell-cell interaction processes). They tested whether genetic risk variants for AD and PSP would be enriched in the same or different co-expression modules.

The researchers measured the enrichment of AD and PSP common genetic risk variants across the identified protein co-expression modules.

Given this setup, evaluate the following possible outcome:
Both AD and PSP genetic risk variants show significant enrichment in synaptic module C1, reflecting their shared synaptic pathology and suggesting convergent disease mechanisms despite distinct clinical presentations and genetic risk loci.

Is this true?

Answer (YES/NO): NO